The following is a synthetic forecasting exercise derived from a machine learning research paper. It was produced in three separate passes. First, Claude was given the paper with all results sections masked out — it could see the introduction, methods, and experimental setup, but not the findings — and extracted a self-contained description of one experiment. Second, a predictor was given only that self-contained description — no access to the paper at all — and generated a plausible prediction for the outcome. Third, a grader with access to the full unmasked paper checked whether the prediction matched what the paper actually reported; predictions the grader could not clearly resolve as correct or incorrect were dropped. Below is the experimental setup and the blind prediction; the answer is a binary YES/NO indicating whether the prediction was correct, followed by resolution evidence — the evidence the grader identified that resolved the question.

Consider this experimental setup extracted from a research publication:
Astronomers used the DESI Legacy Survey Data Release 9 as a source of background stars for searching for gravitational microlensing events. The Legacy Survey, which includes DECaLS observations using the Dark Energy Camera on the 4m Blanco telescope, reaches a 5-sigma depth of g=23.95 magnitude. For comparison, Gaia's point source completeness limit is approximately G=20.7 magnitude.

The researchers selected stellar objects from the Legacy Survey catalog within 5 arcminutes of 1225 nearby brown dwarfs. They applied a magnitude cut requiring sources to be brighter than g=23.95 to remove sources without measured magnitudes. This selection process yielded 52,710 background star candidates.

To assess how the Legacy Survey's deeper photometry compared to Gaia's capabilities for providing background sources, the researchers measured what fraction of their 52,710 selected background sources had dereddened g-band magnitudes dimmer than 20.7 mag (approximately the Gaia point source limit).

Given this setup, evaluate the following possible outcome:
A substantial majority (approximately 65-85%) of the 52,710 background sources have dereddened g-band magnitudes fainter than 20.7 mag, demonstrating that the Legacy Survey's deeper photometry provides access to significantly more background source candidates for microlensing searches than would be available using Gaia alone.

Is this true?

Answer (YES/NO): YES